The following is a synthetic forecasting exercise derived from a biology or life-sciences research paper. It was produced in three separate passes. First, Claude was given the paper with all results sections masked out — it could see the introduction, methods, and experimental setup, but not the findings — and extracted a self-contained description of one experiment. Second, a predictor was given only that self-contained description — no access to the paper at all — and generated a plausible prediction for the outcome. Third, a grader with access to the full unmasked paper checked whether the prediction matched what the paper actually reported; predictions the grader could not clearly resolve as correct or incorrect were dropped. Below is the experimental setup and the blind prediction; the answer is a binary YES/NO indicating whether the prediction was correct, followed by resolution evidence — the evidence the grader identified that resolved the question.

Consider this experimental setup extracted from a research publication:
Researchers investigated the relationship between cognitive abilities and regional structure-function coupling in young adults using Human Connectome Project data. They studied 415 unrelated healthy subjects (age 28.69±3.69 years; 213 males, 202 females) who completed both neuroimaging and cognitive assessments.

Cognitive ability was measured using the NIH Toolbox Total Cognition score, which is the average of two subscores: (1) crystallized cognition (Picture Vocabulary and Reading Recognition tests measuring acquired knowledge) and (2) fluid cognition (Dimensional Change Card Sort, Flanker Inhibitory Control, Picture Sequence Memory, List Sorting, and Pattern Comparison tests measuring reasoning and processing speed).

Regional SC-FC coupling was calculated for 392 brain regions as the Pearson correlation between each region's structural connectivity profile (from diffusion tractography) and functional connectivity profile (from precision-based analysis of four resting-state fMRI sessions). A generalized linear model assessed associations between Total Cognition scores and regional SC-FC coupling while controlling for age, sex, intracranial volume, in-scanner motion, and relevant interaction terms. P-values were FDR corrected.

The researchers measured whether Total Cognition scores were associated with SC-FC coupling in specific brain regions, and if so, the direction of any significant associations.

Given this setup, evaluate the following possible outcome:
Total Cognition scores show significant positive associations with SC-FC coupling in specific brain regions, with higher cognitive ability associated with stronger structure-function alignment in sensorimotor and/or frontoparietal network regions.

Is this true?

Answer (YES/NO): NO